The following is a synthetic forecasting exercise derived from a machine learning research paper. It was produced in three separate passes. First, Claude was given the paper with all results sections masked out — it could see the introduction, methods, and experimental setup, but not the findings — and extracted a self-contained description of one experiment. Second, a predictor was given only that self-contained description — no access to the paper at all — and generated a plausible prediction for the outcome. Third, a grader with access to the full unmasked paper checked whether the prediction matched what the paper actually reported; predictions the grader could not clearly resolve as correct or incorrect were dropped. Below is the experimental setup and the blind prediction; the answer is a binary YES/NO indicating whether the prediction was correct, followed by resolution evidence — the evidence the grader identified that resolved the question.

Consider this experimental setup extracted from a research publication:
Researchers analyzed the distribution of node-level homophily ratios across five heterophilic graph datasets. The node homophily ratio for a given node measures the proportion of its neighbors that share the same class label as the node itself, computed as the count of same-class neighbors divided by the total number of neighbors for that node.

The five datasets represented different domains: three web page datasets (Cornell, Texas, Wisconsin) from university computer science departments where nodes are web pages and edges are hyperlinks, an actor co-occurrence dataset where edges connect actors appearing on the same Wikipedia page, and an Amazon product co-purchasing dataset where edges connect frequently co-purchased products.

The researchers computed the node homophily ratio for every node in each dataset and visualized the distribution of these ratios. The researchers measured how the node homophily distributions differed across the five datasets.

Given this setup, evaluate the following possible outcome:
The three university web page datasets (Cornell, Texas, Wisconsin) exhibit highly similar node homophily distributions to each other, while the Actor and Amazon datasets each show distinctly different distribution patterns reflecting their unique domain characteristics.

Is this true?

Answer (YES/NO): NO